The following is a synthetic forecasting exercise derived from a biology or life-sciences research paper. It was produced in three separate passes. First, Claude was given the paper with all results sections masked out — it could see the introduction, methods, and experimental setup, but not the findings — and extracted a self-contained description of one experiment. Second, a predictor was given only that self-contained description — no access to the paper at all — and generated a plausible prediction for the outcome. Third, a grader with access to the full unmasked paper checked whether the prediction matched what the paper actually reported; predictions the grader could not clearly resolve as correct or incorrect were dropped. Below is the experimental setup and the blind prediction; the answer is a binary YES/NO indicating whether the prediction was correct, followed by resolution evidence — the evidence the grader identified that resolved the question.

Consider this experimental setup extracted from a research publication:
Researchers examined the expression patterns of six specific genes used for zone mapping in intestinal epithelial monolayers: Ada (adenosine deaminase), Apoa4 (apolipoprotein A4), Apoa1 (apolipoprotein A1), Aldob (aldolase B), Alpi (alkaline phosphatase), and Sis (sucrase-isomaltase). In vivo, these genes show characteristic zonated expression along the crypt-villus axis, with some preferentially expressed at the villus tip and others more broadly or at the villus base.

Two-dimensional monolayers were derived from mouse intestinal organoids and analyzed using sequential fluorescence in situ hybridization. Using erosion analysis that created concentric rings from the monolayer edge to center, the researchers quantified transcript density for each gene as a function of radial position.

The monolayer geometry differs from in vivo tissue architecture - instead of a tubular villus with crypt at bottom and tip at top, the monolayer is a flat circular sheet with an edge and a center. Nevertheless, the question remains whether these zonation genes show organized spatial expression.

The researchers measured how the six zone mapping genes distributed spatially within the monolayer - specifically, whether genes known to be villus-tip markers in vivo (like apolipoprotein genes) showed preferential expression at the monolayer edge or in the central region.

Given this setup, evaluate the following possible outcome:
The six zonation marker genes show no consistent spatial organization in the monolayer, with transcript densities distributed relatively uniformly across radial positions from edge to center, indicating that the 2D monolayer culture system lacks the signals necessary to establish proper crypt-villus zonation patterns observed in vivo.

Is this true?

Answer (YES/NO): NO